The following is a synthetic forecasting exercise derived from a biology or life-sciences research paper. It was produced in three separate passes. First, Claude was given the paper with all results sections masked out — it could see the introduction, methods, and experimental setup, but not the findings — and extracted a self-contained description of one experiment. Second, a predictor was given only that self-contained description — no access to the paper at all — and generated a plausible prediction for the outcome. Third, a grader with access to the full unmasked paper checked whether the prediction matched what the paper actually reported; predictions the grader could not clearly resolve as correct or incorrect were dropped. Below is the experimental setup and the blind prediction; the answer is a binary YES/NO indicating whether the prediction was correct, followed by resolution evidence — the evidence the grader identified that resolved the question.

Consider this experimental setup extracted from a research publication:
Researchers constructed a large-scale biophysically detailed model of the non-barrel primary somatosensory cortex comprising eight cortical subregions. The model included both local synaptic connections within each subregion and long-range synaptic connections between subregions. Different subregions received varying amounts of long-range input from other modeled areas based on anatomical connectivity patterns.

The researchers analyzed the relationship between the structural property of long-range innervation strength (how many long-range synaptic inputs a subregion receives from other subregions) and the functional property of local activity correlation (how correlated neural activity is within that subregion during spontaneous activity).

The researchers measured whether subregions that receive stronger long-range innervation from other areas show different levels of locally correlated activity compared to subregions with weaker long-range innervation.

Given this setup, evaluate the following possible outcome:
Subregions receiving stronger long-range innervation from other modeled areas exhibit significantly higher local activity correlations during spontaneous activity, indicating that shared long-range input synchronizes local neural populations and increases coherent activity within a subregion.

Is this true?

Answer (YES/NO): YES